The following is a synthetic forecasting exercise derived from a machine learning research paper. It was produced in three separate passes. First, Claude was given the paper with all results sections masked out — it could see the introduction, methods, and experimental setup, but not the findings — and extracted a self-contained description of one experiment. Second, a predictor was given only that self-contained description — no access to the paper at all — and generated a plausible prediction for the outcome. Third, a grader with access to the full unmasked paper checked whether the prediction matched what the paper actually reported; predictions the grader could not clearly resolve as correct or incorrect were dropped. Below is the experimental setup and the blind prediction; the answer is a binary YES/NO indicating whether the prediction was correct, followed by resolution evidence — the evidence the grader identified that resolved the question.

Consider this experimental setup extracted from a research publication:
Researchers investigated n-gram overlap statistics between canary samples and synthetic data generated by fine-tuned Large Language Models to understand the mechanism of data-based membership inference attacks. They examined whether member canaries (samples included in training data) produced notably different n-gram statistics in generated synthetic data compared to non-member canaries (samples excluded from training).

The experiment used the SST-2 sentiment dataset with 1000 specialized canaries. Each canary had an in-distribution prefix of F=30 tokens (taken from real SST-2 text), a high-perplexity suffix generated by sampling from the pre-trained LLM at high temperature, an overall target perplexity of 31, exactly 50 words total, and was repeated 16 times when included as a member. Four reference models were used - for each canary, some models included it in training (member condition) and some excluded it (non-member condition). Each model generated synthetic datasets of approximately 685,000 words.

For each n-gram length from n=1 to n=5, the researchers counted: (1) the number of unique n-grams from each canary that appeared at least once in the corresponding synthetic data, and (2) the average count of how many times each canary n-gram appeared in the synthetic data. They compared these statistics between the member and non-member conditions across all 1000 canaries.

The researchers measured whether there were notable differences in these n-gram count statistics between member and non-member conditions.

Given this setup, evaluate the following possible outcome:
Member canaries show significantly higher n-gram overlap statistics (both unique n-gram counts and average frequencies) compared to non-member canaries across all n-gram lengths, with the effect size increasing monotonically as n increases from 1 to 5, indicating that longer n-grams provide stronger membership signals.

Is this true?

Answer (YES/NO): NO